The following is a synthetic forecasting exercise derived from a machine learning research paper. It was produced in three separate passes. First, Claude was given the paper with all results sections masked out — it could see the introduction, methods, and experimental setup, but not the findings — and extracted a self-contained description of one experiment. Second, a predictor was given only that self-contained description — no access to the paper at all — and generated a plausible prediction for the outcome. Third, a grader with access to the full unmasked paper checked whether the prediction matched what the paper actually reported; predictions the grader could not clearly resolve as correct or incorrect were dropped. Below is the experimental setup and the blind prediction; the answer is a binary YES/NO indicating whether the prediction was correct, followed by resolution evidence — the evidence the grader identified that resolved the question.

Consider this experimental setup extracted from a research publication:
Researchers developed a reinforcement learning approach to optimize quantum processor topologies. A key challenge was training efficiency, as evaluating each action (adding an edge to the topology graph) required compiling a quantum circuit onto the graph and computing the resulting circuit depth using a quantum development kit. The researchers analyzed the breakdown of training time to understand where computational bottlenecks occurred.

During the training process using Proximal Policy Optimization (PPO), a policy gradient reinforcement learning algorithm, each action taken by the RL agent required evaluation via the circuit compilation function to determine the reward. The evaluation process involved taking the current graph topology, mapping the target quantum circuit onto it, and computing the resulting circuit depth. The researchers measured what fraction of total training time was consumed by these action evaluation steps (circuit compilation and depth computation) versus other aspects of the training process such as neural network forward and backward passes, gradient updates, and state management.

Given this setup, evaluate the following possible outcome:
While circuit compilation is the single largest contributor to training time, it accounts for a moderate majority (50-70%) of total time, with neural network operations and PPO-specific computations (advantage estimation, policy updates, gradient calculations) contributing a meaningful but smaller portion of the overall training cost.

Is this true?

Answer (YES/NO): YES